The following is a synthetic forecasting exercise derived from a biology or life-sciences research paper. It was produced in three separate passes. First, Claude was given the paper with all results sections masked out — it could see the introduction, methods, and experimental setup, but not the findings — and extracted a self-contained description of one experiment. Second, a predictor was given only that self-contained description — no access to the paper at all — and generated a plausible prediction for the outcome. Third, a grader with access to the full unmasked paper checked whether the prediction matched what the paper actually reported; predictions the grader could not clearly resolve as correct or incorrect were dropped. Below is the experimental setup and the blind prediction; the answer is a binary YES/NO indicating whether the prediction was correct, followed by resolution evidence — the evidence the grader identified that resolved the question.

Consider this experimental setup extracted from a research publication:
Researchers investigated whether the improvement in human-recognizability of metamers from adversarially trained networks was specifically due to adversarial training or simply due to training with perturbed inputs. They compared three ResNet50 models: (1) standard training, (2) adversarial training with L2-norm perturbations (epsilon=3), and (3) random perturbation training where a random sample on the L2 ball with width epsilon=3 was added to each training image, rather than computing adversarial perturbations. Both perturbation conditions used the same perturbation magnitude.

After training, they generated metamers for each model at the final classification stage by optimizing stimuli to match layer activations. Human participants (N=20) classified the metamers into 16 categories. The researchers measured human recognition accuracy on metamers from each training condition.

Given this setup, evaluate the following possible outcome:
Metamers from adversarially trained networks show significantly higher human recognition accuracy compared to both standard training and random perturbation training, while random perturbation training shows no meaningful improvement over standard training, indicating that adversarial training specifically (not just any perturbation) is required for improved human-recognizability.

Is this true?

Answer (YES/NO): YES